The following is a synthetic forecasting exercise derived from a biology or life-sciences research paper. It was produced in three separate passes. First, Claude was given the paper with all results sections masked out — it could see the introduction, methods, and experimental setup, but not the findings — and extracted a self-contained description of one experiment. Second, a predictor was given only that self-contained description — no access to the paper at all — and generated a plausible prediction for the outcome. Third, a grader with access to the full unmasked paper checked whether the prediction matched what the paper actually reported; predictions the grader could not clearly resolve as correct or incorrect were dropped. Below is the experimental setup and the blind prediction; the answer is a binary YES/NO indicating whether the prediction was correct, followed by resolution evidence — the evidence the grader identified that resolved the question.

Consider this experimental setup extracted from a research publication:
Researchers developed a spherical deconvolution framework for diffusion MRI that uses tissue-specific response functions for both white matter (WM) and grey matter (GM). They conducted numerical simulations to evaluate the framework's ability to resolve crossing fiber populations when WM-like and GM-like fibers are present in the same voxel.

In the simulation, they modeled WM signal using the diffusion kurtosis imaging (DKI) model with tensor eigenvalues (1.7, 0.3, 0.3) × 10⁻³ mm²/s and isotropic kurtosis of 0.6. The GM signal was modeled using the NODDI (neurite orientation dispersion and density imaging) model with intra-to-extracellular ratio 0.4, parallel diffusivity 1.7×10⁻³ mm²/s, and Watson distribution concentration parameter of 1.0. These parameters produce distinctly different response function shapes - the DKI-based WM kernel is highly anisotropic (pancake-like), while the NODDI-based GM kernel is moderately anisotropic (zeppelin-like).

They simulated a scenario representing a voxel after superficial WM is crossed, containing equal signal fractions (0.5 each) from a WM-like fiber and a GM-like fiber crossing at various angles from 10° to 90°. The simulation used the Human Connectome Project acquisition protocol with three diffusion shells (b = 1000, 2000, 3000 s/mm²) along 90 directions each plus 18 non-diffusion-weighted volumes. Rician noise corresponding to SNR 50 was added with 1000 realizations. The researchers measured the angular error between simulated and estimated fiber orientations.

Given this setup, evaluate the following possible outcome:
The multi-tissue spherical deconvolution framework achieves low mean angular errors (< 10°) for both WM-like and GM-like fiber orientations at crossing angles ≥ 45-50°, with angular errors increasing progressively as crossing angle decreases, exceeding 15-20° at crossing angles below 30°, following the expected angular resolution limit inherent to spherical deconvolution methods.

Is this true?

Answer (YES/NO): NO